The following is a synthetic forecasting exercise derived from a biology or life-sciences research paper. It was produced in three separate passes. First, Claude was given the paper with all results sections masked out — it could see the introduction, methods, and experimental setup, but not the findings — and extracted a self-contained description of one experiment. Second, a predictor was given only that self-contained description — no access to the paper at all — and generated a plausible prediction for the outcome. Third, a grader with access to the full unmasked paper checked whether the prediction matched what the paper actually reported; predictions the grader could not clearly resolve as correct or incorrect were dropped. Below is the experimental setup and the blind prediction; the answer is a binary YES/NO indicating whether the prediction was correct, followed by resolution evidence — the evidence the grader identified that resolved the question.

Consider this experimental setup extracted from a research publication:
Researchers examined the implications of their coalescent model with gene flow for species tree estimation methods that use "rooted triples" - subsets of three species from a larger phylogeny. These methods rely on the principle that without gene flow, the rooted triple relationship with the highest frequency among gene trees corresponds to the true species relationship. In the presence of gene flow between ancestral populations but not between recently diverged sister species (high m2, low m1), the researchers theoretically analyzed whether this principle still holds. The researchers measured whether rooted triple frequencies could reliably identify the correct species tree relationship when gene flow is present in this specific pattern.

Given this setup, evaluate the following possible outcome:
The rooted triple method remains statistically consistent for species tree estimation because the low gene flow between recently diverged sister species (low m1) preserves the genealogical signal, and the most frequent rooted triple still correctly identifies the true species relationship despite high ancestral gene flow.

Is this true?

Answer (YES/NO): NO